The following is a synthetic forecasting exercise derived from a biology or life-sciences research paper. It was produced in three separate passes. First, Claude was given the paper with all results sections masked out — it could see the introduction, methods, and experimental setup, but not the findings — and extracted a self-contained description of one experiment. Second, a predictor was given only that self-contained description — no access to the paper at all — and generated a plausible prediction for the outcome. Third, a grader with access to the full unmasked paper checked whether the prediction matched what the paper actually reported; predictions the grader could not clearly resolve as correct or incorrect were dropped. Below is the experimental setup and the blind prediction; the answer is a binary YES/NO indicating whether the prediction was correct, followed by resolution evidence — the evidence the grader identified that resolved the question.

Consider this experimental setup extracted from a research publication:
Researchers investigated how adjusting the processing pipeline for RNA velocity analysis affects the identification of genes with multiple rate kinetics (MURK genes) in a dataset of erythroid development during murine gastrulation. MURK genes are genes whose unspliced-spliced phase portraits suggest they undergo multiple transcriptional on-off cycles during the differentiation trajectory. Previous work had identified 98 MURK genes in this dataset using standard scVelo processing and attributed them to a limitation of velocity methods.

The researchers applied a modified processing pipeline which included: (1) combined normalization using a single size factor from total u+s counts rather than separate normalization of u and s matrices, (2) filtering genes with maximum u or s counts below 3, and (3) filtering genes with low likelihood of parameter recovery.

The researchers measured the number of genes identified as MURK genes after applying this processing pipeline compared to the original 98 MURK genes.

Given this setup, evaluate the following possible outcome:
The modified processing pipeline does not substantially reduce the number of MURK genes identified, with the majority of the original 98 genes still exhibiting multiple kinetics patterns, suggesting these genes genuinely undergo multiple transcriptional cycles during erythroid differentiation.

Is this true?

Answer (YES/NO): NO